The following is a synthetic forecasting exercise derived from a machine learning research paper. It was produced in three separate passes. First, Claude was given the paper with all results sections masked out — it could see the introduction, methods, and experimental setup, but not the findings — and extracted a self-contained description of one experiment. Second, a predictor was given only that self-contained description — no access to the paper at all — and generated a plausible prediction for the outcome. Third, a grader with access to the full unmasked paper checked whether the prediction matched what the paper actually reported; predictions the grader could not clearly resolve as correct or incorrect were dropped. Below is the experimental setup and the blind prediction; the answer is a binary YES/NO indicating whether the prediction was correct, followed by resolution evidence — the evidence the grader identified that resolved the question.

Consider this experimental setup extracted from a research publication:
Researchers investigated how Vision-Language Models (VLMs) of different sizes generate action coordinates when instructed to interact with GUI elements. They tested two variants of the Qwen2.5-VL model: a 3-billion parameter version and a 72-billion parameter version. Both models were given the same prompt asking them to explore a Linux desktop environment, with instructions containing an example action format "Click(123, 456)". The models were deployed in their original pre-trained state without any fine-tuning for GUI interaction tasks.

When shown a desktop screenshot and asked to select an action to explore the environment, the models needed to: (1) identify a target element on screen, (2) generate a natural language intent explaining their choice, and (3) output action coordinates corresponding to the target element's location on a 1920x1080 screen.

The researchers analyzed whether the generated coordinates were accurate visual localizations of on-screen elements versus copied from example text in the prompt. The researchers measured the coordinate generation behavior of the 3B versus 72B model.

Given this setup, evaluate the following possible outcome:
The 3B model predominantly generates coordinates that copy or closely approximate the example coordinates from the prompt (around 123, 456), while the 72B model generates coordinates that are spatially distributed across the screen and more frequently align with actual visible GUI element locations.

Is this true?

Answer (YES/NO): YES